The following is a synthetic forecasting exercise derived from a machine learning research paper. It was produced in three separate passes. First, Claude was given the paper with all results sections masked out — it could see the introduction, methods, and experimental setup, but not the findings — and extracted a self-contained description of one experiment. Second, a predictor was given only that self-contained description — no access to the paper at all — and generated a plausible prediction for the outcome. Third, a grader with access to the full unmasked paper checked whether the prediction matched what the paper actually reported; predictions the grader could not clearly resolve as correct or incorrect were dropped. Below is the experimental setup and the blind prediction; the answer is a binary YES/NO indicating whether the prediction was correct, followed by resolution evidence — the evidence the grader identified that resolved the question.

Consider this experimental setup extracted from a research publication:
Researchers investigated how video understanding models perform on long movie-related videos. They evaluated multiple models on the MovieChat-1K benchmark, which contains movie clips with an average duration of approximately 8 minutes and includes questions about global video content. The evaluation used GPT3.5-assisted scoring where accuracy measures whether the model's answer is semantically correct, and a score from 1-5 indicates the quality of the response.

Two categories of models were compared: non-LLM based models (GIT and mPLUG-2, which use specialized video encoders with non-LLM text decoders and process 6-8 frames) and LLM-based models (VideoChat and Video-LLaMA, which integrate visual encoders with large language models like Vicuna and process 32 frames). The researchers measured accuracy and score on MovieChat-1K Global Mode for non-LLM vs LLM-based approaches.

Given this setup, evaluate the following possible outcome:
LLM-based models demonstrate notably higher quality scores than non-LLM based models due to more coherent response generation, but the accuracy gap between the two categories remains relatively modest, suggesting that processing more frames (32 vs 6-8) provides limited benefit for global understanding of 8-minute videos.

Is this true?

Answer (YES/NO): NO